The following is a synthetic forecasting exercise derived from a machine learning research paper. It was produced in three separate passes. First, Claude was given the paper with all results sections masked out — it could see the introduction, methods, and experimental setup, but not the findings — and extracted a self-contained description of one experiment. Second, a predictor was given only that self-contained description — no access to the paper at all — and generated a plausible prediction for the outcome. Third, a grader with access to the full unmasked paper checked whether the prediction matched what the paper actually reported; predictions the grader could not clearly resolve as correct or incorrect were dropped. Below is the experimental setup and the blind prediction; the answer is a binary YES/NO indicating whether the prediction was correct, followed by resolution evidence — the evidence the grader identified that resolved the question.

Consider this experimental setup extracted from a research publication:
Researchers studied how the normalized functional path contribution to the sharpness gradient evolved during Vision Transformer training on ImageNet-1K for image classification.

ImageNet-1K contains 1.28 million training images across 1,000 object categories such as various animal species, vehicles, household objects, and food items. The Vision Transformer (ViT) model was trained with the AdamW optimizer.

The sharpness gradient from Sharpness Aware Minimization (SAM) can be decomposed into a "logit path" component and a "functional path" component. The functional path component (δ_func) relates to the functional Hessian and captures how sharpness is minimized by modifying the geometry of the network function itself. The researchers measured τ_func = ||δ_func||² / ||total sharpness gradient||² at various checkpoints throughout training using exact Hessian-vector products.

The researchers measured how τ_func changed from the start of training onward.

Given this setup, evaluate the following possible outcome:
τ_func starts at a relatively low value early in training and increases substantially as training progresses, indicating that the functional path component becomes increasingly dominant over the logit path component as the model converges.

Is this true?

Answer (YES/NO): NO